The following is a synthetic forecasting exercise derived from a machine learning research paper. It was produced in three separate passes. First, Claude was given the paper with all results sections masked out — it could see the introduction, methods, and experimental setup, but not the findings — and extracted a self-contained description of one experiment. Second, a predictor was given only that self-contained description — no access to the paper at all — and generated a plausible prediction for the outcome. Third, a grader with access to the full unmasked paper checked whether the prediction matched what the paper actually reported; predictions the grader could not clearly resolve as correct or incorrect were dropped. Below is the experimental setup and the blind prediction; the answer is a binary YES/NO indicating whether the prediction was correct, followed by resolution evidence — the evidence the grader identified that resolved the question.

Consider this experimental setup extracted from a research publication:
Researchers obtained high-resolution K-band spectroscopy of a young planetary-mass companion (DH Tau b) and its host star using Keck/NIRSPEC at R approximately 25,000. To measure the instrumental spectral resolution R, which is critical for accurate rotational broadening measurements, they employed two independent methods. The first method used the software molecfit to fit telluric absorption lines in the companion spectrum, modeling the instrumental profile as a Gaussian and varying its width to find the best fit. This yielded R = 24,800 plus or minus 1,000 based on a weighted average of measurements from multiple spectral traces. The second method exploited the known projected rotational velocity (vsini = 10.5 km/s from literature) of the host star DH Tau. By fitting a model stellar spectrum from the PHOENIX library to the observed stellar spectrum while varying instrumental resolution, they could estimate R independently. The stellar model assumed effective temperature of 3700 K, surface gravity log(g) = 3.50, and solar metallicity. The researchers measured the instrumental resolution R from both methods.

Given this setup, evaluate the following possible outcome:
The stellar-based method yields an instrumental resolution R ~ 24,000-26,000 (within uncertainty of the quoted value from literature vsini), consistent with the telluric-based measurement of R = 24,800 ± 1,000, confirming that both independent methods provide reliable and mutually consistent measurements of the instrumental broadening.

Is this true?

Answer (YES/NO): YES